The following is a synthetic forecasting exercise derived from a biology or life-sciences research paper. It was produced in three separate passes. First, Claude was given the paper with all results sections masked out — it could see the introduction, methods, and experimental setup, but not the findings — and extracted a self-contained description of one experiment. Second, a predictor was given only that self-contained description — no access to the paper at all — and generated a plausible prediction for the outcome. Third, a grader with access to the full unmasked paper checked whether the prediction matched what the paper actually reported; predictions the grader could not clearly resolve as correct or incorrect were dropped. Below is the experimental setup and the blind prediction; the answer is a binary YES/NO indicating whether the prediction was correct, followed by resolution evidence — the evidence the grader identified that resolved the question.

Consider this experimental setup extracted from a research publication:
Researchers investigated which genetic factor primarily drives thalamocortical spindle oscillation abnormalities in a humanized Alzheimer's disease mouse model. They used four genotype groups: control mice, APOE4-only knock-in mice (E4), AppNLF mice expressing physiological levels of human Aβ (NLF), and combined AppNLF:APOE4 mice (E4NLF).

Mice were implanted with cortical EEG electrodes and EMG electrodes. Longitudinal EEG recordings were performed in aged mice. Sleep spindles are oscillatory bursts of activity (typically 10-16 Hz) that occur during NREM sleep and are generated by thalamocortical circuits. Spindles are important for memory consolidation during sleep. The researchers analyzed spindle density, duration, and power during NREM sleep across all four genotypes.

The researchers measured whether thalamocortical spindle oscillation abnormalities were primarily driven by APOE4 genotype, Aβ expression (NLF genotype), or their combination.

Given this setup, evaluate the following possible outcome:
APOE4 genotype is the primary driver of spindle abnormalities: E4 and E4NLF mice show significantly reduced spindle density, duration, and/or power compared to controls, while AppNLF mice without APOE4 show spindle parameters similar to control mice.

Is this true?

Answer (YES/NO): NO